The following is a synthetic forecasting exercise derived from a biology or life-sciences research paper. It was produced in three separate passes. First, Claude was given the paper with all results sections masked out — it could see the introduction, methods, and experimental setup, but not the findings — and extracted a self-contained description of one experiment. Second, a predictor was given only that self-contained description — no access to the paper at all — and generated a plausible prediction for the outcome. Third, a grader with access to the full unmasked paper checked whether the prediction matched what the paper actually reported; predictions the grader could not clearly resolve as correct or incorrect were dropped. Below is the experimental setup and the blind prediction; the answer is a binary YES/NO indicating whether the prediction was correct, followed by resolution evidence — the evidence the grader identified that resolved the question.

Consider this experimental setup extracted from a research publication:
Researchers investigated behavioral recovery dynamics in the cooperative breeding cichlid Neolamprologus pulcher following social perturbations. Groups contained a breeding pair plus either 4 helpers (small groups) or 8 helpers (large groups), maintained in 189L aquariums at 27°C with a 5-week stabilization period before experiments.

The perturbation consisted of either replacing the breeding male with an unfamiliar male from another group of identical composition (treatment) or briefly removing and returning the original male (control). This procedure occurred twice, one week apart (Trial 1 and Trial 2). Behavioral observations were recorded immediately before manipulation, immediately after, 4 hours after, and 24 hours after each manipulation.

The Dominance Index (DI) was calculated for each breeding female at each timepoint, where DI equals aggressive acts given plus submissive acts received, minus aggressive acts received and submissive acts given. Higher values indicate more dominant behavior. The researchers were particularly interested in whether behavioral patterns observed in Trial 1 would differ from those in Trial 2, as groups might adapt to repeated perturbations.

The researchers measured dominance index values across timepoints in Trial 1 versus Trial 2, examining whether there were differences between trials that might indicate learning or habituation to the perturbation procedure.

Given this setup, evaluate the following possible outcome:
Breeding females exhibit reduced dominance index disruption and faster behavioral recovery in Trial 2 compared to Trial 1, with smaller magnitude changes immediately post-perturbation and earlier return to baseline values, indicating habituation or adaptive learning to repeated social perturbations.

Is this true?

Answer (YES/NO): NO